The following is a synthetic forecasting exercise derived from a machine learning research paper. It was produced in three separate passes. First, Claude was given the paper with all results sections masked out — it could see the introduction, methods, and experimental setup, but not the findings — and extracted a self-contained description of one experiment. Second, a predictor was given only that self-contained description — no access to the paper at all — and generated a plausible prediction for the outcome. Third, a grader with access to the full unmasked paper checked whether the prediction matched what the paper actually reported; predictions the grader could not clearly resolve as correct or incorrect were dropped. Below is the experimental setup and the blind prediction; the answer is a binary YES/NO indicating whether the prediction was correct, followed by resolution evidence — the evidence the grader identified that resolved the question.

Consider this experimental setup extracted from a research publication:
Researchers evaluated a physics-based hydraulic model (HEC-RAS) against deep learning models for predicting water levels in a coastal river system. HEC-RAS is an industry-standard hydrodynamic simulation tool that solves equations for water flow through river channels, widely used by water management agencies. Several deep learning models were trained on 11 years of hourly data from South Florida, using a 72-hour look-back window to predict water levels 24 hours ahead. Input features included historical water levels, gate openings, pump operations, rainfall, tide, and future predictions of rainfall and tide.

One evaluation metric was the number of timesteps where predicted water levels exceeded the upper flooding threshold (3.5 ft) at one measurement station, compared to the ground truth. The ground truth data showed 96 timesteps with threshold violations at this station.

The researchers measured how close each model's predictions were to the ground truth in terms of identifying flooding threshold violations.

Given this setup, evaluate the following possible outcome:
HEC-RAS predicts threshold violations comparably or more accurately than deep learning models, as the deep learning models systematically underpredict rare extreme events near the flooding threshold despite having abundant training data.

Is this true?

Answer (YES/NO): NO